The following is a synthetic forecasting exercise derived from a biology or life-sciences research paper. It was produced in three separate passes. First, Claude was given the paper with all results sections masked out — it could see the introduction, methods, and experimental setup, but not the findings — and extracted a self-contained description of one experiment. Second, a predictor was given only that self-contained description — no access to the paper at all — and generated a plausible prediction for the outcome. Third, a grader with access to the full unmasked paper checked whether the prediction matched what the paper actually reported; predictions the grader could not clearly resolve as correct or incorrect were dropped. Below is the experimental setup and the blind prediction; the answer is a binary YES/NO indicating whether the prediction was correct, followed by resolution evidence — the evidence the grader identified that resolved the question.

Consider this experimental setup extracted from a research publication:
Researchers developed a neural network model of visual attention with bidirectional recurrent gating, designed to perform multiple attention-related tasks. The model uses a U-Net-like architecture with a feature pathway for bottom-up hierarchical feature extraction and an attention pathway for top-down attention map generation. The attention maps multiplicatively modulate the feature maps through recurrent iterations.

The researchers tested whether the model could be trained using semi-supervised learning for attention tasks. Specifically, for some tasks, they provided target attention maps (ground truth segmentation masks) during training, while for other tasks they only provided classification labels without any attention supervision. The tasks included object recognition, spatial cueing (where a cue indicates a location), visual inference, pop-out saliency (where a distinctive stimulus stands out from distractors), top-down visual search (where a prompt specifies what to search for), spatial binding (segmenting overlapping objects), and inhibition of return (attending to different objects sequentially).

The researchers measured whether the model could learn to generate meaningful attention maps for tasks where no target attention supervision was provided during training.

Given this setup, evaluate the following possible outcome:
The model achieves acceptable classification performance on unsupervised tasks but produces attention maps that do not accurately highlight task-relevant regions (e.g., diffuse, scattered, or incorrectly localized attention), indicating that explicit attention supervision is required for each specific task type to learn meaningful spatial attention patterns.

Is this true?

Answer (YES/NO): NO